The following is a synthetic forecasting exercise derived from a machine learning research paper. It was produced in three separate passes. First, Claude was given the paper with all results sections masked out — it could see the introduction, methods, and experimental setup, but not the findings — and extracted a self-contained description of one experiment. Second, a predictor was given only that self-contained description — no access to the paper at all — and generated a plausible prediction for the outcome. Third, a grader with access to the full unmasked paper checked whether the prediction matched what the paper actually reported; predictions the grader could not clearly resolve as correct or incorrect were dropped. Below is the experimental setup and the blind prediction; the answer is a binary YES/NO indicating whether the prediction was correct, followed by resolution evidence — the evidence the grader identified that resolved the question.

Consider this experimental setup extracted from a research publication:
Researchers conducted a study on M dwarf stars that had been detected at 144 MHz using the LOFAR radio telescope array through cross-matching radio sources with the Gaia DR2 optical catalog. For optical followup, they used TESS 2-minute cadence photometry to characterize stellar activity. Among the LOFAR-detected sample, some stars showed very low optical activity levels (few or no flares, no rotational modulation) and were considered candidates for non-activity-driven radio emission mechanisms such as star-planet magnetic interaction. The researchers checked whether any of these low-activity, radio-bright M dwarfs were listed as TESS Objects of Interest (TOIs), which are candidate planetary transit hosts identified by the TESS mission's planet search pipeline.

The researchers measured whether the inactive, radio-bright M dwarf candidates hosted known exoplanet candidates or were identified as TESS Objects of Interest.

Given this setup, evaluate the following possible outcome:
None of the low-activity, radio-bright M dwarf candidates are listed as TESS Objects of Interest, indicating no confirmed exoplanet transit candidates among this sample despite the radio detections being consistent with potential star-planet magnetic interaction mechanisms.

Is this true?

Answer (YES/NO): YES